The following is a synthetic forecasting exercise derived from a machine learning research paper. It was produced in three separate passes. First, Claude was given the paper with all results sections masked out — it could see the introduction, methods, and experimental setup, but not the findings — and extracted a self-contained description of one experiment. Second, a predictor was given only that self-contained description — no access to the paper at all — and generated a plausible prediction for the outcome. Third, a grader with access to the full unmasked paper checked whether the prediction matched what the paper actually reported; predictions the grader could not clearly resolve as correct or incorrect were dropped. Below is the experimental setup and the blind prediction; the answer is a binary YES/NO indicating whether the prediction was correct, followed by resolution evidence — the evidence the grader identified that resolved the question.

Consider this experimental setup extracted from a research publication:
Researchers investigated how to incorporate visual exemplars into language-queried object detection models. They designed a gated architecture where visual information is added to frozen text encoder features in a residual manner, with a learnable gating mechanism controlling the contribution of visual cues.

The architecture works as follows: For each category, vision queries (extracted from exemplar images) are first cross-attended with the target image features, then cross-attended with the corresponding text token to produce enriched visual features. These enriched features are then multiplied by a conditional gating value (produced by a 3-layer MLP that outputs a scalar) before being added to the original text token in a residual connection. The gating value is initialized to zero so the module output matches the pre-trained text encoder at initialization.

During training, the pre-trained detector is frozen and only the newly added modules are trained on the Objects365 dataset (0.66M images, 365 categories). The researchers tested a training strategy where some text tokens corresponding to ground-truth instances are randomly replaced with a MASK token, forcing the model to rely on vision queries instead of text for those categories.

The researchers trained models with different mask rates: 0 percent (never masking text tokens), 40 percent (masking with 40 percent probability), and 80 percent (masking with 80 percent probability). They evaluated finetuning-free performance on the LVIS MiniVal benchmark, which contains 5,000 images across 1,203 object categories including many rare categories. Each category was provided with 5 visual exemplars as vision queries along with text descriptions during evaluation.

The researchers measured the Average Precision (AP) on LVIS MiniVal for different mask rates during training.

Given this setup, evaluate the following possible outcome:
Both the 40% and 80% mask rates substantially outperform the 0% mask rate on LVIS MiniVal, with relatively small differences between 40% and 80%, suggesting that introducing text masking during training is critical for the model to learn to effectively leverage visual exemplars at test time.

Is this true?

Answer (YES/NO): NO